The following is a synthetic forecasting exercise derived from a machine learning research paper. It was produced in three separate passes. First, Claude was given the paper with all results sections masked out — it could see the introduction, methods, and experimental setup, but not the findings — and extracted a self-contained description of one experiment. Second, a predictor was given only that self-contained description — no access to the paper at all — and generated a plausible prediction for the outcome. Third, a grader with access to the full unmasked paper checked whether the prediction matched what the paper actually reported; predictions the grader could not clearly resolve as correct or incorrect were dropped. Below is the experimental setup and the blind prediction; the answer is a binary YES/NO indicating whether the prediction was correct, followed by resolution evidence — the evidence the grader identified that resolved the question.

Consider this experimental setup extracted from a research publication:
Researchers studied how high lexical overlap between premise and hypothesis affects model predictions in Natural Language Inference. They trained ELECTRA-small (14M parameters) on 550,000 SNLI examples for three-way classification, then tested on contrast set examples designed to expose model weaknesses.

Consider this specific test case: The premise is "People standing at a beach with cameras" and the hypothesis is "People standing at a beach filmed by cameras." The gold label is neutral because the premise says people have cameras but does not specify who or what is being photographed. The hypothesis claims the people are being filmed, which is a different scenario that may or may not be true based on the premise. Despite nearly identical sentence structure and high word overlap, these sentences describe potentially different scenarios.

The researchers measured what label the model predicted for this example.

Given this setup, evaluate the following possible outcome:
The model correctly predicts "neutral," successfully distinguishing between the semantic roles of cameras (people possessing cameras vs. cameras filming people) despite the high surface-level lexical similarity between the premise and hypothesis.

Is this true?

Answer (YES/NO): NO